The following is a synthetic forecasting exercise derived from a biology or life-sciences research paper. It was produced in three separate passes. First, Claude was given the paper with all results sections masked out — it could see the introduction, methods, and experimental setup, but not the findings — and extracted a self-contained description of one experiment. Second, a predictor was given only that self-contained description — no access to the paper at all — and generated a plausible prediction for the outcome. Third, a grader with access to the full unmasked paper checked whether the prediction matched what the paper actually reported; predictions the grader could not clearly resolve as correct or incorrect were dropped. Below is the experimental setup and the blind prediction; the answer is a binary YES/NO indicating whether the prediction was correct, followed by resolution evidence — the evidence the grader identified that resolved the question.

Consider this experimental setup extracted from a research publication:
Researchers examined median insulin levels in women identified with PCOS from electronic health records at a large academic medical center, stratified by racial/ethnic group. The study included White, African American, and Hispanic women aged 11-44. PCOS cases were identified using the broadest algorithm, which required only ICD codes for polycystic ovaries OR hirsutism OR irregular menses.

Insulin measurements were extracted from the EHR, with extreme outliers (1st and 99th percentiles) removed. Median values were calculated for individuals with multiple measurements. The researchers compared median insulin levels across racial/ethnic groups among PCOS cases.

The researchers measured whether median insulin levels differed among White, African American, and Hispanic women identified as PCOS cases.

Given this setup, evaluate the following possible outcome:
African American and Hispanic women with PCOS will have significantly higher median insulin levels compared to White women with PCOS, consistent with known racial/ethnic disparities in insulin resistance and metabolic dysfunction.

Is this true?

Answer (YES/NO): NO